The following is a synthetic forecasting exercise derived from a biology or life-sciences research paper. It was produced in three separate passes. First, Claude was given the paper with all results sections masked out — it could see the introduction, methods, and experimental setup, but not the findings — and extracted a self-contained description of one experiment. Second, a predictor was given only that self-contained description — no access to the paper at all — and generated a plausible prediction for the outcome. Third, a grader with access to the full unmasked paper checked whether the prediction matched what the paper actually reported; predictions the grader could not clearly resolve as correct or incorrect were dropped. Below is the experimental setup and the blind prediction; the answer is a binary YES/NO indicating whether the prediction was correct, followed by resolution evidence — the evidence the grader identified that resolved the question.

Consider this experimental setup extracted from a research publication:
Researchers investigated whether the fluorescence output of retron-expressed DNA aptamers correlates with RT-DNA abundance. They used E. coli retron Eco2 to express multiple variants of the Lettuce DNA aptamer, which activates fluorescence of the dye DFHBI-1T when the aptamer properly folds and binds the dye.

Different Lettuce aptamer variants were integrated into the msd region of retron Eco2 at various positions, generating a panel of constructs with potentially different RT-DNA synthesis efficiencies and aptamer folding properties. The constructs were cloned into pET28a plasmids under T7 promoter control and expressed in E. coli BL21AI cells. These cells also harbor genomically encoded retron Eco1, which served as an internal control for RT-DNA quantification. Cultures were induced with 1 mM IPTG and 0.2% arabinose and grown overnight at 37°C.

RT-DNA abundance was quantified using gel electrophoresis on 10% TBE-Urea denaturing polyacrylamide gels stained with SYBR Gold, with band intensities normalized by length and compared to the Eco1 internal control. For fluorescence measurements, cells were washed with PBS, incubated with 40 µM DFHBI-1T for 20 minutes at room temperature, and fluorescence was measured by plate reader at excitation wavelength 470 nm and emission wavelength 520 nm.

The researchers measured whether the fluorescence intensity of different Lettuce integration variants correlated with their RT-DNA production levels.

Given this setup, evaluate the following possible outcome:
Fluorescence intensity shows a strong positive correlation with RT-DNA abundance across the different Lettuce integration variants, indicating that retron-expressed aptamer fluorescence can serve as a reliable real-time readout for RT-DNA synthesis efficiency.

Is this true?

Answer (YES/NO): NO